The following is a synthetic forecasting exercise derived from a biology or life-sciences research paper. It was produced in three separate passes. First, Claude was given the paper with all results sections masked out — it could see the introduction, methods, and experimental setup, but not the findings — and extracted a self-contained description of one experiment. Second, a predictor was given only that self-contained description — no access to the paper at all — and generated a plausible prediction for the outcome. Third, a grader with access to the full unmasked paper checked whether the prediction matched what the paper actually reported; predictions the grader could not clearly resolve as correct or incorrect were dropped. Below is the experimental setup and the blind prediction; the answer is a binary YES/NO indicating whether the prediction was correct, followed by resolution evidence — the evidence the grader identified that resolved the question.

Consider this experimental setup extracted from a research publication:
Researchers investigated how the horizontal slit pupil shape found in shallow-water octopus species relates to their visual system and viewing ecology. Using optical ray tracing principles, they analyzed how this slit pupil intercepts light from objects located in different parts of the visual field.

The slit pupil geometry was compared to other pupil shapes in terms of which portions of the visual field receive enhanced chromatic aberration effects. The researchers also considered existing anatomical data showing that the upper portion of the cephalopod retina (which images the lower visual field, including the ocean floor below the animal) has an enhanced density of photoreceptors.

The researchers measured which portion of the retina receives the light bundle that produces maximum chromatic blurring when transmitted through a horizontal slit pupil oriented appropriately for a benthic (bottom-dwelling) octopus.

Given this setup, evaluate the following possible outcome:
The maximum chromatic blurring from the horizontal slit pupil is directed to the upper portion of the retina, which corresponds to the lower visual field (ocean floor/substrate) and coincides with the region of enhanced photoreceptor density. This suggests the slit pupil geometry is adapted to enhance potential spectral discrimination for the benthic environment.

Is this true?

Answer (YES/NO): YES